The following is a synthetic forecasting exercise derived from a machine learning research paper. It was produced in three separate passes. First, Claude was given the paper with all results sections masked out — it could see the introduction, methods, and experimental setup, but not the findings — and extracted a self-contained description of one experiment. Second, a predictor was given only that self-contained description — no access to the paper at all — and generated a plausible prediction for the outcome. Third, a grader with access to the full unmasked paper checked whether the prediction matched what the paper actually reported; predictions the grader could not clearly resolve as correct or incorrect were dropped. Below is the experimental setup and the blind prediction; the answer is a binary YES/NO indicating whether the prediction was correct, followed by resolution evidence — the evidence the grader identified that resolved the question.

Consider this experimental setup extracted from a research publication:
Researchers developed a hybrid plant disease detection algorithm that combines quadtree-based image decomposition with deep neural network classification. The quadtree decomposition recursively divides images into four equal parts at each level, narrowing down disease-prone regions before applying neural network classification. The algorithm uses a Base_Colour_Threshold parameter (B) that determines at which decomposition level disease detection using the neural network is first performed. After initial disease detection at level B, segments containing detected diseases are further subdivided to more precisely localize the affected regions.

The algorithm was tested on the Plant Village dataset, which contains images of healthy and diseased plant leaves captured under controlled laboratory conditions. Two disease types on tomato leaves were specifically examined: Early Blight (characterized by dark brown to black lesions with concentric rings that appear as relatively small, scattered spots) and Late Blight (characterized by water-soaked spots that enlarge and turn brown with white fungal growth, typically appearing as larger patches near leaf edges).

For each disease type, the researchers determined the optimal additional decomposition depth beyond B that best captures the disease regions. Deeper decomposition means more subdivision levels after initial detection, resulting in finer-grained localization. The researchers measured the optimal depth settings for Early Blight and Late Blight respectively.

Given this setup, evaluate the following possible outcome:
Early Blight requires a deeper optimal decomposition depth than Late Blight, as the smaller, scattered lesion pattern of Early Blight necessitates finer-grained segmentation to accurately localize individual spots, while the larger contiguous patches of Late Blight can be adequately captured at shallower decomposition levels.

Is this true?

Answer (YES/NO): YES